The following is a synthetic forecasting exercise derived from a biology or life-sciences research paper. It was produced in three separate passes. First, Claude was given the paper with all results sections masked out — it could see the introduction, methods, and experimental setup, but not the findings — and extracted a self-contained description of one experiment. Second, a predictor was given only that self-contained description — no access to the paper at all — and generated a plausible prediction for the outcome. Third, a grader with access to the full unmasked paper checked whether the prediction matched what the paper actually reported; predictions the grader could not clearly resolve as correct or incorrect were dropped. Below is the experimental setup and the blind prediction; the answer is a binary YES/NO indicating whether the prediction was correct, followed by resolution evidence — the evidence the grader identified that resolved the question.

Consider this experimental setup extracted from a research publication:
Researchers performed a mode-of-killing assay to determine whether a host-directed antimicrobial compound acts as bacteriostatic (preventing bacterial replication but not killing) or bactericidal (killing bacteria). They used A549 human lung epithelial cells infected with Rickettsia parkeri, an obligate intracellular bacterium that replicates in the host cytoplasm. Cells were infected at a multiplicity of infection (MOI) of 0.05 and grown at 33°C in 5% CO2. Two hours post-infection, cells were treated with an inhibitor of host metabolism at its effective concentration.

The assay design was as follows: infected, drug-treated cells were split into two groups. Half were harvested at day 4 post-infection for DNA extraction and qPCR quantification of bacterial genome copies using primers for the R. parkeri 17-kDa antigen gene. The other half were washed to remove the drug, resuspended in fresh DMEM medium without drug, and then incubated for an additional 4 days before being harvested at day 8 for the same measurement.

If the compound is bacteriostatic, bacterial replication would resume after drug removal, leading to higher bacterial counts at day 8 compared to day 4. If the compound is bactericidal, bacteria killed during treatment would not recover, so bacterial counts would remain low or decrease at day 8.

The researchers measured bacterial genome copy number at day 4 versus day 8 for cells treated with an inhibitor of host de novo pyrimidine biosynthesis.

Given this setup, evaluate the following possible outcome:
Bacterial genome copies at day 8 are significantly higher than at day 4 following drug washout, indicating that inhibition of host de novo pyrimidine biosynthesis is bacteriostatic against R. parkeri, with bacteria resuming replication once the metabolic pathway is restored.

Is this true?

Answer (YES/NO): YES